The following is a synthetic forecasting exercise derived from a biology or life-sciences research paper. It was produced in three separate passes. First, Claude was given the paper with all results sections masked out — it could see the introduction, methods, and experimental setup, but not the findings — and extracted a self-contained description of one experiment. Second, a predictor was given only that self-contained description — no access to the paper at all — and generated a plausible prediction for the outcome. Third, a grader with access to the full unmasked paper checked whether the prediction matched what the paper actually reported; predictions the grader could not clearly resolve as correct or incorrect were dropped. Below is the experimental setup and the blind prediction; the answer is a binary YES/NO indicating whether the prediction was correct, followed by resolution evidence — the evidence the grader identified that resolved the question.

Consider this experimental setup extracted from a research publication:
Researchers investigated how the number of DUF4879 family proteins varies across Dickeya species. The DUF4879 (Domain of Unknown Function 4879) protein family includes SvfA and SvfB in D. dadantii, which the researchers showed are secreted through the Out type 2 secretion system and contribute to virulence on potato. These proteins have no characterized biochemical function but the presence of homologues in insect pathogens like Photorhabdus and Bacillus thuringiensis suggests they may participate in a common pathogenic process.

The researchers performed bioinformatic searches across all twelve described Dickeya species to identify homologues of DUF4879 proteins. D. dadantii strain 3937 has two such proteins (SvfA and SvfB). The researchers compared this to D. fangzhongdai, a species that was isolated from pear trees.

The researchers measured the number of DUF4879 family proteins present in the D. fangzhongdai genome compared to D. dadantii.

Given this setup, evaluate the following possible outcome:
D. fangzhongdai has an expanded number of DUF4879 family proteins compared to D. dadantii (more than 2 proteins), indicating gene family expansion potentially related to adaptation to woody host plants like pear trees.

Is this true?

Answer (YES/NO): YES